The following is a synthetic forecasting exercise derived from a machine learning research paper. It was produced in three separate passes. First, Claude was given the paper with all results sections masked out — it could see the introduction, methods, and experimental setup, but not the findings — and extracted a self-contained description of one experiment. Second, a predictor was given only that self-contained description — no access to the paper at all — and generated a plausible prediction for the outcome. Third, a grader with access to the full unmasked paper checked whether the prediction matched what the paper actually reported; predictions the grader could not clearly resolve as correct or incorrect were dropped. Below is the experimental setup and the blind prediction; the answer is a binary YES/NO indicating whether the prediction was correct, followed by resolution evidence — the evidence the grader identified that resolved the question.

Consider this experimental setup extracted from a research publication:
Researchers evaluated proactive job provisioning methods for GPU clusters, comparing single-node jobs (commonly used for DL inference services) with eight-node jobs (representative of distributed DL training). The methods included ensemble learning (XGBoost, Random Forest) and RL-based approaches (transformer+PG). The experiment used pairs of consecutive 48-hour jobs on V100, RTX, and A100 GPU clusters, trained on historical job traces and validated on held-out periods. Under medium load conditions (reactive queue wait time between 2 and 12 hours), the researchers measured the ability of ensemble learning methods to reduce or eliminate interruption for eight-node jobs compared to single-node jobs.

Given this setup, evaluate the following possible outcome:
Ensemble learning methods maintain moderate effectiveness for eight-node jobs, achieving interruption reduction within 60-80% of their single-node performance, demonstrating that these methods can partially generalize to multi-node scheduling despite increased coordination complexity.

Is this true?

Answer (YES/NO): NO